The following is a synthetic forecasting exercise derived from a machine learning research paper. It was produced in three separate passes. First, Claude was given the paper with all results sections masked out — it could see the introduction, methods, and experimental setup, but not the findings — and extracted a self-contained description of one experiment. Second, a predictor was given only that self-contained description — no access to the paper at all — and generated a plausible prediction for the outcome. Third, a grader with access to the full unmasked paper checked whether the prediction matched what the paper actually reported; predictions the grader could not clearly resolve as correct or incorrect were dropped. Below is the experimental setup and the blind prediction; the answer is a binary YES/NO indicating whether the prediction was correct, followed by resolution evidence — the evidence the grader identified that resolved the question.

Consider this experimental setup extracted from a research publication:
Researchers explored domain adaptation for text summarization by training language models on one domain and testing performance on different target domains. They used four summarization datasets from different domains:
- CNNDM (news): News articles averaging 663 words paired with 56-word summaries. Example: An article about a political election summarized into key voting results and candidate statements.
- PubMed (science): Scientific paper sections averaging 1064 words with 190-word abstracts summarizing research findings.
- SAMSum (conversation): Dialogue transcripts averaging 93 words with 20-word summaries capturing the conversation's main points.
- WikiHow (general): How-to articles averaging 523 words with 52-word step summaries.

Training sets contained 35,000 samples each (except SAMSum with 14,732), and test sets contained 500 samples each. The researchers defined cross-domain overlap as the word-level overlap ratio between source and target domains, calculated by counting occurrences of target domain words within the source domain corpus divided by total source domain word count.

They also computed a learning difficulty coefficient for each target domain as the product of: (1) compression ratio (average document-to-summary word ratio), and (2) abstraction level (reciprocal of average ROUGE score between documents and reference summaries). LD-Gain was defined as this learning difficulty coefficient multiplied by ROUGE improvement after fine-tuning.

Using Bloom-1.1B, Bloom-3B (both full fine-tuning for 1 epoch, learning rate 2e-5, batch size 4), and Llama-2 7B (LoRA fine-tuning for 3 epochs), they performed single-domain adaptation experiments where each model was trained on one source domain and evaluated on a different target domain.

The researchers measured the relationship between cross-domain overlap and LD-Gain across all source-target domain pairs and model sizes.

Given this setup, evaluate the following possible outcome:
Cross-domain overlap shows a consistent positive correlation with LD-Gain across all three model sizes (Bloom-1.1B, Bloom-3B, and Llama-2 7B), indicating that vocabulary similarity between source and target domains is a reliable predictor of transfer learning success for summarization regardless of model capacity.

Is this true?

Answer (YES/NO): YES